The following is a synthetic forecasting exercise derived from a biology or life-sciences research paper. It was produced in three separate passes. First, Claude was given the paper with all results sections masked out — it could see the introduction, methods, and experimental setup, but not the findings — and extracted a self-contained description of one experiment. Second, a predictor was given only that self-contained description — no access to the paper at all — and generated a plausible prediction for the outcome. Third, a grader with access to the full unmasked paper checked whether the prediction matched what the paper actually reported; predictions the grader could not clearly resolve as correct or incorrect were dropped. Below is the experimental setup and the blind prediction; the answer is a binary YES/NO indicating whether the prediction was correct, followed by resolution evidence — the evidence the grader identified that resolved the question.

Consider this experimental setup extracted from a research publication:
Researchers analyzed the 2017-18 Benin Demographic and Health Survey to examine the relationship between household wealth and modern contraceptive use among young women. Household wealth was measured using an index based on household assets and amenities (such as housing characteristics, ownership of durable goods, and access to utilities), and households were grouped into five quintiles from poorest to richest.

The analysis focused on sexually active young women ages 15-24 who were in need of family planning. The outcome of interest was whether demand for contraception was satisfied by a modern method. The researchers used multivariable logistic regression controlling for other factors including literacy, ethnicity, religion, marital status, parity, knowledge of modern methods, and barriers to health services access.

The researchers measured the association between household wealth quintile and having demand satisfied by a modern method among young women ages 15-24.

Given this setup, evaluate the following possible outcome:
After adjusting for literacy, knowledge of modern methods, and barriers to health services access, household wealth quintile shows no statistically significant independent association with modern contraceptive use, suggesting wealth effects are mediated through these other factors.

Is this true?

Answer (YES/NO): YES